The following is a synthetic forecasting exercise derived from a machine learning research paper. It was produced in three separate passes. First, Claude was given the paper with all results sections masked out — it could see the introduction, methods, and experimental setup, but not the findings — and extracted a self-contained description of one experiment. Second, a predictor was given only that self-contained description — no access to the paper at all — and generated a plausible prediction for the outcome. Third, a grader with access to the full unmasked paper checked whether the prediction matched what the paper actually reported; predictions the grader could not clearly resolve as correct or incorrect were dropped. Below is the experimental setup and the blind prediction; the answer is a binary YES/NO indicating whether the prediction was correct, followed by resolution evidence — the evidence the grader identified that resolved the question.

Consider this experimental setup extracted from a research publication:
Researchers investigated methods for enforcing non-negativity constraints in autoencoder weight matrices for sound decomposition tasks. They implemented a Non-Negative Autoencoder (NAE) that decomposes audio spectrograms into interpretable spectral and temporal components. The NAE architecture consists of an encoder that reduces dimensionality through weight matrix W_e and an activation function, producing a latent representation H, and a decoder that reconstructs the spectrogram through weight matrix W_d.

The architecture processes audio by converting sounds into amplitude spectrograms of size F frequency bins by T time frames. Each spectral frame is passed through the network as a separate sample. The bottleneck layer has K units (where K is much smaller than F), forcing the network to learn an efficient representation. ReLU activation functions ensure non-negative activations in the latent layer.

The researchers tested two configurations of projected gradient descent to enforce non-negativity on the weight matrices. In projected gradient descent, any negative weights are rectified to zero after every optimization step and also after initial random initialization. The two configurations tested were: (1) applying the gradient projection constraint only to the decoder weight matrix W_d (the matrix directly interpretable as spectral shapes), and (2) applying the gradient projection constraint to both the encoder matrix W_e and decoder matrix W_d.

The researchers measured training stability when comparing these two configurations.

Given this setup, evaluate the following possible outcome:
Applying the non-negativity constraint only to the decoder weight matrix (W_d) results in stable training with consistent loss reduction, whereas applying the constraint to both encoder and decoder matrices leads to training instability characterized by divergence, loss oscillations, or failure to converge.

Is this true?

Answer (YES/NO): NO